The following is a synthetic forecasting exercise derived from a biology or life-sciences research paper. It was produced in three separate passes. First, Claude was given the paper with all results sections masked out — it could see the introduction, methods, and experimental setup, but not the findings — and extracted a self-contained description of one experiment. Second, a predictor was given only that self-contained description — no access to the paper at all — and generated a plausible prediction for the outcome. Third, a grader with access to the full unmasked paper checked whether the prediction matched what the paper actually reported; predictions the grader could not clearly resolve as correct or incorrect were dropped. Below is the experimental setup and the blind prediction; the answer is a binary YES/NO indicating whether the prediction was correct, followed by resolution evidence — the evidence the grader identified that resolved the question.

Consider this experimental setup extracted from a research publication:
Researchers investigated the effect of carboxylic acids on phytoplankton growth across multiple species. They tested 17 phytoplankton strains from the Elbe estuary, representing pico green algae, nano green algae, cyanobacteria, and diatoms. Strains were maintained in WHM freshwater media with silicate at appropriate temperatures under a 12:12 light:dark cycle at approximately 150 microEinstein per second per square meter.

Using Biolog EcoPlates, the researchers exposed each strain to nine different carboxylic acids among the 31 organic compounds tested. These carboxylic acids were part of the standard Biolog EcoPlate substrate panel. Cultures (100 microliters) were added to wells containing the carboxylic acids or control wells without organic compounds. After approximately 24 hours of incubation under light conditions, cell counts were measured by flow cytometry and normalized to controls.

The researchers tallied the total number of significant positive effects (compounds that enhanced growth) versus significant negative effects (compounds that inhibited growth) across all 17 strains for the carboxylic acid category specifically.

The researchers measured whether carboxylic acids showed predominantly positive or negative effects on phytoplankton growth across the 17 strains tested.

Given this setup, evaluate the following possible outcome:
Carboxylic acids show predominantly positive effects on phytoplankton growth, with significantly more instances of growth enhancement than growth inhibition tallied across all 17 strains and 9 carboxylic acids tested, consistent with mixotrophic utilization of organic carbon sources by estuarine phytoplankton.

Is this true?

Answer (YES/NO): YES